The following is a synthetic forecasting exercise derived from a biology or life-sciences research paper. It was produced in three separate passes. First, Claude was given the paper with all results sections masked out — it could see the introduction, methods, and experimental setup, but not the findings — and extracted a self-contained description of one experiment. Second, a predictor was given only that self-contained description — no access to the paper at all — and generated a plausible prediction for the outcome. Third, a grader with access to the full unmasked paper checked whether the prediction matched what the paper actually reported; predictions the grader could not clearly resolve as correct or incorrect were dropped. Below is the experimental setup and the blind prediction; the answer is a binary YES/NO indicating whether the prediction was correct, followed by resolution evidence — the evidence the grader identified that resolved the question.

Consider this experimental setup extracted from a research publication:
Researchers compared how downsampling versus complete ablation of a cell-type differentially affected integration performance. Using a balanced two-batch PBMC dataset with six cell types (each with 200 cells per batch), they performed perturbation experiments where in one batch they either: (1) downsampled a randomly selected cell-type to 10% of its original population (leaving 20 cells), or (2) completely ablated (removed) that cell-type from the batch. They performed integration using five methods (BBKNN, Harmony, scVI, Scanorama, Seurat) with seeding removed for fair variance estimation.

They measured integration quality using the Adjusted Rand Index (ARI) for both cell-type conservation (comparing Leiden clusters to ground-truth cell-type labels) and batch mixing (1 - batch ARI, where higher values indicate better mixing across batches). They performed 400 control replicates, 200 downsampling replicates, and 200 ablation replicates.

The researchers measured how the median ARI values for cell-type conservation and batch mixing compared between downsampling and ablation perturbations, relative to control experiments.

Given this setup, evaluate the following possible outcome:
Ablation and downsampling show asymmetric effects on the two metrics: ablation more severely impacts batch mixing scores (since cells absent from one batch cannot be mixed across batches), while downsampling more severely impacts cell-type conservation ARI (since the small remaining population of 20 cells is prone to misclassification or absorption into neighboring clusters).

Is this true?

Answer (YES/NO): NO